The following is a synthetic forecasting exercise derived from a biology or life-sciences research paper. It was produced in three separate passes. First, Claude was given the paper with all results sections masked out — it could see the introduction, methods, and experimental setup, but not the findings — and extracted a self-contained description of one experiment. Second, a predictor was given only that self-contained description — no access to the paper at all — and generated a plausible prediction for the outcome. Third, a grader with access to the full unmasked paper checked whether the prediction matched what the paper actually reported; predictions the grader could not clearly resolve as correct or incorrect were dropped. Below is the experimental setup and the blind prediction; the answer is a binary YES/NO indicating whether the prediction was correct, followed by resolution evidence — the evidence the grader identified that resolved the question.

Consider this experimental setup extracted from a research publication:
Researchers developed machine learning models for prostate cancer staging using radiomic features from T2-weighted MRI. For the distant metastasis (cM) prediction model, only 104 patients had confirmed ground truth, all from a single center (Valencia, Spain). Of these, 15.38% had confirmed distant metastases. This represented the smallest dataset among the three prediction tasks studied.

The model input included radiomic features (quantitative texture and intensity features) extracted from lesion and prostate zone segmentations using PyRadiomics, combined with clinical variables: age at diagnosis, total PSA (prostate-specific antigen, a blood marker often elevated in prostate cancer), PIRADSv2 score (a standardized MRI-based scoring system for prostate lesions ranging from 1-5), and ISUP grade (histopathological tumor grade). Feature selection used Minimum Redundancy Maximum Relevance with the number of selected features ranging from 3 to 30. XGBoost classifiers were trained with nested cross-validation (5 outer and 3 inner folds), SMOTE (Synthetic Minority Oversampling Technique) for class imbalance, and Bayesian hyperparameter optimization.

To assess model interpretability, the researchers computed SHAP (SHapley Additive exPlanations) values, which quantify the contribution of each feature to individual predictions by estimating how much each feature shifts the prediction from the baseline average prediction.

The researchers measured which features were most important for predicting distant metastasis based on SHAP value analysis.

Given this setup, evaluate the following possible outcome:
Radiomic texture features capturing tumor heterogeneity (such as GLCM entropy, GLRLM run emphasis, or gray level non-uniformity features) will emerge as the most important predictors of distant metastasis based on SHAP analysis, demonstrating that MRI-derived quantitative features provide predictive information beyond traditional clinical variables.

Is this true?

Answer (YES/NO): YES